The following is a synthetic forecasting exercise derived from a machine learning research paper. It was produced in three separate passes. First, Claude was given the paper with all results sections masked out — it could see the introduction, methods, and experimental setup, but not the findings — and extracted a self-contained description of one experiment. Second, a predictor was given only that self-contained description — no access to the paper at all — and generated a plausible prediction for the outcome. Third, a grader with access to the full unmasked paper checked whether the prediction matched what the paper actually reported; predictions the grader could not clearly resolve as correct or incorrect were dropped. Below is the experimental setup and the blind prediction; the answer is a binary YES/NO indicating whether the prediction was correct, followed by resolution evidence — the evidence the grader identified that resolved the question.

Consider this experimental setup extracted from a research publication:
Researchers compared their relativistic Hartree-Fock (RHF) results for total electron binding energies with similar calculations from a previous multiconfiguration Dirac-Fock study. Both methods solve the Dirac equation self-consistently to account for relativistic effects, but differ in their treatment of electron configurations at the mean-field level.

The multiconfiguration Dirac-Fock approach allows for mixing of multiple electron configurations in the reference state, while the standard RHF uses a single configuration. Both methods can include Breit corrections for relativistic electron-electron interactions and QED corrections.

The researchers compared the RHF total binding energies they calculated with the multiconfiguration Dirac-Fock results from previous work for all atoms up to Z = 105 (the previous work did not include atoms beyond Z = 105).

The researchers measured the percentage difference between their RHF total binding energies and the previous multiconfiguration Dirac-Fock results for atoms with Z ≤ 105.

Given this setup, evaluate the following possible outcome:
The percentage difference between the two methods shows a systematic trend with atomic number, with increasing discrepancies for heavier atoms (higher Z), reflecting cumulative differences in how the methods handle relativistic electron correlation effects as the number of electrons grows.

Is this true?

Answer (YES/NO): NO